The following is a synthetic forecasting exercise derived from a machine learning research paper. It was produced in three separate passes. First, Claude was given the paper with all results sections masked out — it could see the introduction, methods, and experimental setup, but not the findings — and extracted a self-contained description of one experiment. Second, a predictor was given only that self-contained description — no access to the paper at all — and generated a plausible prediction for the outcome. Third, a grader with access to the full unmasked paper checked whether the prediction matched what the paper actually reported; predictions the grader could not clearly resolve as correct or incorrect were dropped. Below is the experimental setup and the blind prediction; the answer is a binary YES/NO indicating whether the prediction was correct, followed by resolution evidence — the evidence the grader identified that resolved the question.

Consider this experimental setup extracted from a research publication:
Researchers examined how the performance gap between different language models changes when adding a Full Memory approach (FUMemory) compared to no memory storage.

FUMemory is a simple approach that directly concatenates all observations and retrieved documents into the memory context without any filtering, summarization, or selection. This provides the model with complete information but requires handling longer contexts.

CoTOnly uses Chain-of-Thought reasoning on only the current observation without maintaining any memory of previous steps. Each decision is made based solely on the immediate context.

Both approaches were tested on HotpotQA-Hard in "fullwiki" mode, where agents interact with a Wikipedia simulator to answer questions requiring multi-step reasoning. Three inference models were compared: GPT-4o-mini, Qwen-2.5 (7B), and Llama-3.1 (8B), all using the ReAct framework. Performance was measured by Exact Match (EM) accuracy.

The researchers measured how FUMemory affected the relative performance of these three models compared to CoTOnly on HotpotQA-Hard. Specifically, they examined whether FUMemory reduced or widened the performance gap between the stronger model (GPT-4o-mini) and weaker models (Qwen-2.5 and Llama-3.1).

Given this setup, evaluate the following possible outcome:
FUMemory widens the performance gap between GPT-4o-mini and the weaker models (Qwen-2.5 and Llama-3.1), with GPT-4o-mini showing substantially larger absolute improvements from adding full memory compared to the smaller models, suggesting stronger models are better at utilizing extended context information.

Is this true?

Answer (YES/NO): NO